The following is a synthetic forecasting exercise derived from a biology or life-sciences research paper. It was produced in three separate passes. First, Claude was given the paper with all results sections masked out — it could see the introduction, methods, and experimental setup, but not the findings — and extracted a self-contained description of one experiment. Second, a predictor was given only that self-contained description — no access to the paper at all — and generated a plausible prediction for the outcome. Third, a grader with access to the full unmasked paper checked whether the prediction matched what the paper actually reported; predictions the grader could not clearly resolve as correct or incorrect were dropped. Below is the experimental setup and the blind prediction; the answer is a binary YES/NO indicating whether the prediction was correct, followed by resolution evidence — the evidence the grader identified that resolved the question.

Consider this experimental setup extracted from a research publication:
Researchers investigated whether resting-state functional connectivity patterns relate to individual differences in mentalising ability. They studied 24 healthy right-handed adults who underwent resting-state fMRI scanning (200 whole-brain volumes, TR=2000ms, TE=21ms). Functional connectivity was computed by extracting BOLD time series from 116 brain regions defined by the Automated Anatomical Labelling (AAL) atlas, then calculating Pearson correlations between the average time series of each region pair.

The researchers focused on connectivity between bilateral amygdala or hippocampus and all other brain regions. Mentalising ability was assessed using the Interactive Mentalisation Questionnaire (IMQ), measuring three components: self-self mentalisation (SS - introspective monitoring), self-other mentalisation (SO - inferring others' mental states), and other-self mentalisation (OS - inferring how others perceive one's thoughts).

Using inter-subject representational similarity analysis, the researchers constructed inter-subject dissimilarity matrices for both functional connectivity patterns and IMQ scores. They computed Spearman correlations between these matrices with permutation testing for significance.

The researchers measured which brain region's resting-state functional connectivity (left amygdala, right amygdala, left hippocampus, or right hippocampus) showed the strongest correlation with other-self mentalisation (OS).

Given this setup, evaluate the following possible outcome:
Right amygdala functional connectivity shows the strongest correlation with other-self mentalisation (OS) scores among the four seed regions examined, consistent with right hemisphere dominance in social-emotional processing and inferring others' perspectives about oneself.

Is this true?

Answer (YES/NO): NO